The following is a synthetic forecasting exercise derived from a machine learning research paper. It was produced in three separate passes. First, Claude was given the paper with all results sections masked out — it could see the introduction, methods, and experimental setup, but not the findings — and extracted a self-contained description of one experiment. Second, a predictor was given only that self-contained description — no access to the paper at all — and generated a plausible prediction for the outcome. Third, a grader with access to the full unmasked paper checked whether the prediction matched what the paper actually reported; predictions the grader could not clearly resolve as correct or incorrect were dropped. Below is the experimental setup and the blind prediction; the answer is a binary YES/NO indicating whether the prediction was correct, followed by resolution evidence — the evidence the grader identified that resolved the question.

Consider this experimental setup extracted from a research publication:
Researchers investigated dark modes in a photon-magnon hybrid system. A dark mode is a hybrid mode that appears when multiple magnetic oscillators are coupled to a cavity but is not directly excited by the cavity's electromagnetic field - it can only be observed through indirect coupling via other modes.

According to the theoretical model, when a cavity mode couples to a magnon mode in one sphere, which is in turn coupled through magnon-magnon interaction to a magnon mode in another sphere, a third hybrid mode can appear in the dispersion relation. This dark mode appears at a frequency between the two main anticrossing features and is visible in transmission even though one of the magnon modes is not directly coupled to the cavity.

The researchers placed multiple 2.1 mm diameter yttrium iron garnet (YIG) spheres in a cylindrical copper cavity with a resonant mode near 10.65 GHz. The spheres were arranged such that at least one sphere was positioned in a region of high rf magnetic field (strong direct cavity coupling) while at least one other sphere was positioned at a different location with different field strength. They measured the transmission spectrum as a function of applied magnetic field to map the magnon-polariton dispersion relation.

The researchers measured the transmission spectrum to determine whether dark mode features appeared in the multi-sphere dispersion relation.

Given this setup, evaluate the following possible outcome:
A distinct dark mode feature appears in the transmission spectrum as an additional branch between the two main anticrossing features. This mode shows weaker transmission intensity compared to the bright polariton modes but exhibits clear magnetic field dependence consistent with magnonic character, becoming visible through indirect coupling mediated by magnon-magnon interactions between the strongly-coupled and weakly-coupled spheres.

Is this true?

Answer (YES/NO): YES